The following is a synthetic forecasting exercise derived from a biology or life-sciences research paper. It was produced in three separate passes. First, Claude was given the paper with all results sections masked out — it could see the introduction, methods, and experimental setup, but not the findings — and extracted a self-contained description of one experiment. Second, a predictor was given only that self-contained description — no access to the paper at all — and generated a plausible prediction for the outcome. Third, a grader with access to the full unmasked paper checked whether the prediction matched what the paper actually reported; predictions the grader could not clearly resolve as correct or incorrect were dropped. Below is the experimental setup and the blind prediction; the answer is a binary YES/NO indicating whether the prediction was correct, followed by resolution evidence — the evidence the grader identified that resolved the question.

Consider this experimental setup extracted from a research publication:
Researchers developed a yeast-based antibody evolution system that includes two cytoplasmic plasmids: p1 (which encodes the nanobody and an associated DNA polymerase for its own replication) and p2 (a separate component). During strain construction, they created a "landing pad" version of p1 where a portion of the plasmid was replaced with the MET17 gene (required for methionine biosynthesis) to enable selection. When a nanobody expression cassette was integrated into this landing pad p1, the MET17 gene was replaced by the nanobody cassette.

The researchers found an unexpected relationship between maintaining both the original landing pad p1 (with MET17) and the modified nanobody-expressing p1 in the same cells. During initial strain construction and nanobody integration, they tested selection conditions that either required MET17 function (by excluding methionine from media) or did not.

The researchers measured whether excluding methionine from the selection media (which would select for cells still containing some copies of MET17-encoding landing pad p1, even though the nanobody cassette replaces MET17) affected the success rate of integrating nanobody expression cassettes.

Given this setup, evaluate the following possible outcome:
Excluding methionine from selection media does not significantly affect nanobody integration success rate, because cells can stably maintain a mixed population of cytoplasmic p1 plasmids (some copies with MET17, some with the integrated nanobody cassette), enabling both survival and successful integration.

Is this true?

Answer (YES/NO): NO